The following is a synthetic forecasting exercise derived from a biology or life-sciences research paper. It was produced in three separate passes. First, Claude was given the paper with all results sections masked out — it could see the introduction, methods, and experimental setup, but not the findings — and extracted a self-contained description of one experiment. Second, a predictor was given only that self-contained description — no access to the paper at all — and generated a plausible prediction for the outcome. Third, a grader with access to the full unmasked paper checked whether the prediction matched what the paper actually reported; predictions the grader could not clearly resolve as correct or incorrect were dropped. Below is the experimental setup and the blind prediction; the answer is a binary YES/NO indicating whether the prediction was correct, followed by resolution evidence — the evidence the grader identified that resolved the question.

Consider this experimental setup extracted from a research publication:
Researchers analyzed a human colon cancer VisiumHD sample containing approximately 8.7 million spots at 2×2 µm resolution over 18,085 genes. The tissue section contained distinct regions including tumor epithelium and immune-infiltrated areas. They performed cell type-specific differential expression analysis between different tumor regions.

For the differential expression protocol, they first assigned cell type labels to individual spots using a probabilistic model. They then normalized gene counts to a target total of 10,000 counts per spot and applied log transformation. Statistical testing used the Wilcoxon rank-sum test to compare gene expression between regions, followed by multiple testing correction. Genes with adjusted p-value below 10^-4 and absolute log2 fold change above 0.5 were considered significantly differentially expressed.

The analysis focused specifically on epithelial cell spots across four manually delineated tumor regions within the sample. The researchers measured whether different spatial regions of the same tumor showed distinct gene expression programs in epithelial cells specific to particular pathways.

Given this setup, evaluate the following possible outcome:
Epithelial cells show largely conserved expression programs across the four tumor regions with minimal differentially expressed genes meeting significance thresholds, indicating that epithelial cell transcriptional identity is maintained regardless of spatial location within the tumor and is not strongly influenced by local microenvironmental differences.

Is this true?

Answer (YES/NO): NO